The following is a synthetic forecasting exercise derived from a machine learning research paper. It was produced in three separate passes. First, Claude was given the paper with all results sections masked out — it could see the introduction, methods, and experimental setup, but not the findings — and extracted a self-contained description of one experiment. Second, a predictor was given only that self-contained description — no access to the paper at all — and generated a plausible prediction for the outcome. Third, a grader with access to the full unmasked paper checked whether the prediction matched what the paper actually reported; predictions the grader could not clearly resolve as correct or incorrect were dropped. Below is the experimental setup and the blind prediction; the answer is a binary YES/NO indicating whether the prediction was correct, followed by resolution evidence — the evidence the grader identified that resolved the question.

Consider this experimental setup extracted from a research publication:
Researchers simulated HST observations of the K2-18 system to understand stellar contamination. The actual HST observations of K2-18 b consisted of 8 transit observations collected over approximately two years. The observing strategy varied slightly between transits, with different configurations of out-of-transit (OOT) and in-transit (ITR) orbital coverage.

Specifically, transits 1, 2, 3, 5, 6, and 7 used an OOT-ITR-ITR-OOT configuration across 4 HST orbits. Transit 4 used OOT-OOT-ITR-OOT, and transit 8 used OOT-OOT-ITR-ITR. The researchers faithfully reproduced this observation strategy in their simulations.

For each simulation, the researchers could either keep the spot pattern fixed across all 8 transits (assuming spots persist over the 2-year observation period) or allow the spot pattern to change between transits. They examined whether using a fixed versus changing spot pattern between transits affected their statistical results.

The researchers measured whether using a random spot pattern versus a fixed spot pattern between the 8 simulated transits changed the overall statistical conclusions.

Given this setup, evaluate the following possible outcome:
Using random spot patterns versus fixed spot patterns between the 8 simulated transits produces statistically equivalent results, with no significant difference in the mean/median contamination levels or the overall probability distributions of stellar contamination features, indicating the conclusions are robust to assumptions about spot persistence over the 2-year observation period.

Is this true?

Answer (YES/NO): YES